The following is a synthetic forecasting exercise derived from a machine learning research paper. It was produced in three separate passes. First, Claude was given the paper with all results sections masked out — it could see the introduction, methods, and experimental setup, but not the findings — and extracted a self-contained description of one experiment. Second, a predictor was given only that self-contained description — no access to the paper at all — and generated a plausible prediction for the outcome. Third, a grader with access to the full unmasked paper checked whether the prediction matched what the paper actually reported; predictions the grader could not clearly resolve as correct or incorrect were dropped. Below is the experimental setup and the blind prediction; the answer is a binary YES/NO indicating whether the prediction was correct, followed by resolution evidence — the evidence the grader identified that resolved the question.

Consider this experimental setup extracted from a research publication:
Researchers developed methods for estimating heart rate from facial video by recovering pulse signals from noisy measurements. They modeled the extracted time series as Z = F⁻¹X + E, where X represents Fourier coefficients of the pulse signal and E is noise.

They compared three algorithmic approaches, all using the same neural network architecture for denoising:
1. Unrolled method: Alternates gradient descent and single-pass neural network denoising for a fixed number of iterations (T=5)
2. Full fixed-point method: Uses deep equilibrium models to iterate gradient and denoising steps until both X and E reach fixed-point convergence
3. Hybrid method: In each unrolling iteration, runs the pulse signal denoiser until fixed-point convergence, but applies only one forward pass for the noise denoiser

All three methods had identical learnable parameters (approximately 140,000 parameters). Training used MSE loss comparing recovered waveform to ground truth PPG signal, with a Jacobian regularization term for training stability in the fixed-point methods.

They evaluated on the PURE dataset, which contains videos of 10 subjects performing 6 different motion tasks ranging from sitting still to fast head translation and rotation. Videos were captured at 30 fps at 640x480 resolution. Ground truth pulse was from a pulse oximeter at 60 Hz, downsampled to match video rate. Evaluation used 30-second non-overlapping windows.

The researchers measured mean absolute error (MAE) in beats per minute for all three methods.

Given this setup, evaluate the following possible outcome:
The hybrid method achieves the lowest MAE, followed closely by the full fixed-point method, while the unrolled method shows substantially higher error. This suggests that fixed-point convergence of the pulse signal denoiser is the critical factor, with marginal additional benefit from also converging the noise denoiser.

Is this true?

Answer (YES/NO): NO